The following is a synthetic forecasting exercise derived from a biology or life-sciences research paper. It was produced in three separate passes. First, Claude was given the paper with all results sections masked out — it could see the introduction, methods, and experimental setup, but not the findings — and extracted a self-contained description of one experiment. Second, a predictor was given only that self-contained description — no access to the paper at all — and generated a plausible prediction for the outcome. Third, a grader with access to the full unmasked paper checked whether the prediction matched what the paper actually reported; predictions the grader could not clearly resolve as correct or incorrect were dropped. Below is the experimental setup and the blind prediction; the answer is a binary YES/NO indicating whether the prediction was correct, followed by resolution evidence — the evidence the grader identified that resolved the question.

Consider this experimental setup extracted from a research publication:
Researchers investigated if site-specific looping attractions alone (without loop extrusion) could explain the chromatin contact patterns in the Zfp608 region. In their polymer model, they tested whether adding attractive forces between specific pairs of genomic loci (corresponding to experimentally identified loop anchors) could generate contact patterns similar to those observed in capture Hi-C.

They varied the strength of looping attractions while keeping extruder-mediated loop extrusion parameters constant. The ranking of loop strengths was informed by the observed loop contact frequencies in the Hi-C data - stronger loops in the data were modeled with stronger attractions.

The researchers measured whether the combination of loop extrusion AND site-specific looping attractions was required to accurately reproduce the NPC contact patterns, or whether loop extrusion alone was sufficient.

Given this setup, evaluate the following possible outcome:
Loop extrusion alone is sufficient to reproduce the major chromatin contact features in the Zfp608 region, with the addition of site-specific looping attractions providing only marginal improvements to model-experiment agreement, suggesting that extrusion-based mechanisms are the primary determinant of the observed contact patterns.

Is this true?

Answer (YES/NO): NO